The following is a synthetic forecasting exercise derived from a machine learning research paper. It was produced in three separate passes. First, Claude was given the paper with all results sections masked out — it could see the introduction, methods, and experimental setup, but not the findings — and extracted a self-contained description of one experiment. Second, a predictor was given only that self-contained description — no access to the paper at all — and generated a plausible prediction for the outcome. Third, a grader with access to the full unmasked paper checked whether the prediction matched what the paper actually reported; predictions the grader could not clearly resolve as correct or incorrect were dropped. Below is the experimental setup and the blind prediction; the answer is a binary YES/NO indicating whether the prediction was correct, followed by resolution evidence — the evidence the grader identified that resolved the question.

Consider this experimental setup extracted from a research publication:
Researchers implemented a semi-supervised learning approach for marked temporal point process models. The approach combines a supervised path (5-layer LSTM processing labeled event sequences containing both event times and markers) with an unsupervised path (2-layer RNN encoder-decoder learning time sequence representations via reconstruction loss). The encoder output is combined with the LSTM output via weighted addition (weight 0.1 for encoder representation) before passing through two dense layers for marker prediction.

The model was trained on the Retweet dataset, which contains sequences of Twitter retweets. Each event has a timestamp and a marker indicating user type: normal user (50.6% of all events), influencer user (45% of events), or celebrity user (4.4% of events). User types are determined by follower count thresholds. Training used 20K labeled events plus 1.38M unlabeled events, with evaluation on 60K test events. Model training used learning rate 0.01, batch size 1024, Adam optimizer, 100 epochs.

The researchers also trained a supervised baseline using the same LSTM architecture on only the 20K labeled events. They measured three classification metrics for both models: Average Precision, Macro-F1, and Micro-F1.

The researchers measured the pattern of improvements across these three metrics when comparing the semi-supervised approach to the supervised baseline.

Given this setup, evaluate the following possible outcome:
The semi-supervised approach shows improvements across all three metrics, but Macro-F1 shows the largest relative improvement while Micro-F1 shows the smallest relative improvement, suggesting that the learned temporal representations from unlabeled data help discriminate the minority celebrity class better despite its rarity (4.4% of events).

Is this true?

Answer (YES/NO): NO